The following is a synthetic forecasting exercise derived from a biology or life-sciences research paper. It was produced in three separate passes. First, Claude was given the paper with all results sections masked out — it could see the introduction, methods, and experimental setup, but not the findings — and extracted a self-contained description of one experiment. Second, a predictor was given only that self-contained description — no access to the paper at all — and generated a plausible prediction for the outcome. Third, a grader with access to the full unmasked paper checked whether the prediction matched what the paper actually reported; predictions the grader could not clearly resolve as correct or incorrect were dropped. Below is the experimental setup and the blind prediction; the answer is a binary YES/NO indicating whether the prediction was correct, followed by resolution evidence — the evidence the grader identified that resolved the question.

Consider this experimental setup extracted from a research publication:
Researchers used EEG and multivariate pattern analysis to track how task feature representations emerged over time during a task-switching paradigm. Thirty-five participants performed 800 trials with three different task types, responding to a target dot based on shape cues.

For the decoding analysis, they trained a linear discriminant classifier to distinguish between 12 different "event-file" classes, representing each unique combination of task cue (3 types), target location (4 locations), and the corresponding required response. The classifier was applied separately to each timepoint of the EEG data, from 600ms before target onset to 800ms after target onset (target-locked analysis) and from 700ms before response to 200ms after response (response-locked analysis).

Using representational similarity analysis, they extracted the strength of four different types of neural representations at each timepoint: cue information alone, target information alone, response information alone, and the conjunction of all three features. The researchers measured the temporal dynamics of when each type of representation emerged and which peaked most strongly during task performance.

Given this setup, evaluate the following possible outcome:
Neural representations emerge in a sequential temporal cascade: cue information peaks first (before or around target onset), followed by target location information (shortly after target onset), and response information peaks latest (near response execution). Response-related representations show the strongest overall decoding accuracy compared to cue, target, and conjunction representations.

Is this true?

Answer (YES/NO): NO